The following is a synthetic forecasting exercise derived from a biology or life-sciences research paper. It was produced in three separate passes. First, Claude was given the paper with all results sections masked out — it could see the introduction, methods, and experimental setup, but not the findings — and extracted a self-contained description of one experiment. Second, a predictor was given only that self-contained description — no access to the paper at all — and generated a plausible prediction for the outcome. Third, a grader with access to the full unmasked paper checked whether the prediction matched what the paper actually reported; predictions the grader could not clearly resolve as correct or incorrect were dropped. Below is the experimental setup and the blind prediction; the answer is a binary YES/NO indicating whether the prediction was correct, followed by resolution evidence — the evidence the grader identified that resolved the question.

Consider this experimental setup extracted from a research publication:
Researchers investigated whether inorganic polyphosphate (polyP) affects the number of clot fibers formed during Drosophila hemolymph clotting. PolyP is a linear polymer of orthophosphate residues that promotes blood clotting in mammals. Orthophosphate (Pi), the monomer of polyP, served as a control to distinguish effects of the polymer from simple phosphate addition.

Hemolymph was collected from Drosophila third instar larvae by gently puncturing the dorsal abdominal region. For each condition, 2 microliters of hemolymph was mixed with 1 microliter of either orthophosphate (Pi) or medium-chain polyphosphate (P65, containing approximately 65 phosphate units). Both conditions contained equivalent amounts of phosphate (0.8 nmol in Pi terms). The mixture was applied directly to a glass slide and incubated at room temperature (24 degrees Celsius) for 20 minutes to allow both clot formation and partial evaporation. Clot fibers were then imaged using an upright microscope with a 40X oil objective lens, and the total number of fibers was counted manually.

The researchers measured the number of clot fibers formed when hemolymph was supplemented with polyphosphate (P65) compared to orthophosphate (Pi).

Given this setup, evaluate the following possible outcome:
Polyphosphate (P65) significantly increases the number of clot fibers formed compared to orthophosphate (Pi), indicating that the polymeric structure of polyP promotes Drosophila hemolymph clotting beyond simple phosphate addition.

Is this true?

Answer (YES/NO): YES